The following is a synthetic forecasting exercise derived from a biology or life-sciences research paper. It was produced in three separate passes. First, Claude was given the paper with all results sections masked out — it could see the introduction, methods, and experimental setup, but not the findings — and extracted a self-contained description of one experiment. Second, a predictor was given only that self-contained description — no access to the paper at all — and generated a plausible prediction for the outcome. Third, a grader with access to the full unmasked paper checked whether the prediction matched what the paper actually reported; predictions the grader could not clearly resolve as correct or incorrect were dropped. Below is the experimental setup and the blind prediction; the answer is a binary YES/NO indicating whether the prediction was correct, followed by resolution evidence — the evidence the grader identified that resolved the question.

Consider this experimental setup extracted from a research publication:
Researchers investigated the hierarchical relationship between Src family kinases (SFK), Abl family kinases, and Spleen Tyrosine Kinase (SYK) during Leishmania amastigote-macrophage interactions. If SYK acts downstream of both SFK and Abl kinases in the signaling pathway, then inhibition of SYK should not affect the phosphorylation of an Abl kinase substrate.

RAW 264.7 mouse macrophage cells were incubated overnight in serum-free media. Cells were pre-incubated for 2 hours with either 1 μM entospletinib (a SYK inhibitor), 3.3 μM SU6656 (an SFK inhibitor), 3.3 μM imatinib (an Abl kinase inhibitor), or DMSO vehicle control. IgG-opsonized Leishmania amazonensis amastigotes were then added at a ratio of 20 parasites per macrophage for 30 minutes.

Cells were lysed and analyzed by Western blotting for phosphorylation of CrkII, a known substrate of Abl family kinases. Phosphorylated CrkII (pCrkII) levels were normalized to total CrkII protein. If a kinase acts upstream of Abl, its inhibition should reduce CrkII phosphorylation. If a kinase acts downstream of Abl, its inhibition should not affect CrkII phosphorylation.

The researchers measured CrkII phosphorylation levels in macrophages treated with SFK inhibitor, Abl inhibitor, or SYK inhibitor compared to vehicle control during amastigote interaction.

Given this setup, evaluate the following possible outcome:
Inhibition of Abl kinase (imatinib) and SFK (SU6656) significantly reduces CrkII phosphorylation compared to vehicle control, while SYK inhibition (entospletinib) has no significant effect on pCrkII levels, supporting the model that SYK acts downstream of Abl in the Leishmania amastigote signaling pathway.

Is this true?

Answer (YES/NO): NO